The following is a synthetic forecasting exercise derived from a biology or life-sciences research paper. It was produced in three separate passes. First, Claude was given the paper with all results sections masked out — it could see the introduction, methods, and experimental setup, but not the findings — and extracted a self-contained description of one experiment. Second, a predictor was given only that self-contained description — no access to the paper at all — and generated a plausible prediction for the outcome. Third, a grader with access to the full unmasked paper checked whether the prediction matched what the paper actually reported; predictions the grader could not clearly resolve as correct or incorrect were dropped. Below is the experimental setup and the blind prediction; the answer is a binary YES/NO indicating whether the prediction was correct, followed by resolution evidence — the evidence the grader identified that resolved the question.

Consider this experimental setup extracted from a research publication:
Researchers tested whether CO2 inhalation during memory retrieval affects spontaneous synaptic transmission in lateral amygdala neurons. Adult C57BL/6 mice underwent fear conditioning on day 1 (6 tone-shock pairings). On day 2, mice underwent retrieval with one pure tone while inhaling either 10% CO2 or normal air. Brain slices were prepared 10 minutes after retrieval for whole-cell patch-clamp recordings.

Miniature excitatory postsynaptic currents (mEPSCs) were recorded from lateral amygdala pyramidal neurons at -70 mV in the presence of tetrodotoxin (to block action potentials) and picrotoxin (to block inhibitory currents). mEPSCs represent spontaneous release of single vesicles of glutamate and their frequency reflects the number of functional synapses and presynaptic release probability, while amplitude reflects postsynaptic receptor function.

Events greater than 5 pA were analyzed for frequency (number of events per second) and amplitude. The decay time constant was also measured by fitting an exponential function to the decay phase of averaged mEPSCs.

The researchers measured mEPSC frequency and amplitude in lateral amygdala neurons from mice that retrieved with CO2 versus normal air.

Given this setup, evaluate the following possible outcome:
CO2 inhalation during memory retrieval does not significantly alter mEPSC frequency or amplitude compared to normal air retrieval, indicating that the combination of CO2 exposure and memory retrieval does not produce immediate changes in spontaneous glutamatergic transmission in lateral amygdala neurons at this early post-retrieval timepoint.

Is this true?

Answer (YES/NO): YES